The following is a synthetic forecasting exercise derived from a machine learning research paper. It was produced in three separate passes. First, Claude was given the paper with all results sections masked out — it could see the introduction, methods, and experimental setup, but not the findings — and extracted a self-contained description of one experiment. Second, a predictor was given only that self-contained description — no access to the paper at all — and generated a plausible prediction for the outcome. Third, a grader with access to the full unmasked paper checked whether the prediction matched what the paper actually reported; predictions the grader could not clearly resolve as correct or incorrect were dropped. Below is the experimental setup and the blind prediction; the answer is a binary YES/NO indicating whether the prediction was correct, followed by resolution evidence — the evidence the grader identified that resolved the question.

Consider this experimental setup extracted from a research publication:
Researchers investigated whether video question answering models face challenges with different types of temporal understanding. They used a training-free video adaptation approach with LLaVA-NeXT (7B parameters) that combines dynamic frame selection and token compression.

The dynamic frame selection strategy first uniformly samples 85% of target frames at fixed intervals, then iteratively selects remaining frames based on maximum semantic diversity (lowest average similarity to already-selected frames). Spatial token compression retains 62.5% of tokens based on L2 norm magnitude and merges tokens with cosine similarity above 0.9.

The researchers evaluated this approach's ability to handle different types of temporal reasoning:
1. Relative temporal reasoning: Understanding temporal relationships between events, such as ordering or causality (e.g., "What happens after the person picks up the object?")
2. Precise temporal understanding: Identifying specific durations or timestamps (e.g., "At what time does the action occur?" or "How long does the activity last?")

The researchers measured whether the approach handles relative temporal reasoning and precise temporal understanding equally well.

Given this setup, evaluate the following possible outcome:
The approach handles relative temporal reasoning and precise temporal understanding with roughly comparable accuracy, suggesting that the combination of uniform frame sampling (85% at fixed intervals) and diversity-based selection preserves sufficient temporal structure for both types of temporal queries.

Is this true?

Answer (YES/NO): NO